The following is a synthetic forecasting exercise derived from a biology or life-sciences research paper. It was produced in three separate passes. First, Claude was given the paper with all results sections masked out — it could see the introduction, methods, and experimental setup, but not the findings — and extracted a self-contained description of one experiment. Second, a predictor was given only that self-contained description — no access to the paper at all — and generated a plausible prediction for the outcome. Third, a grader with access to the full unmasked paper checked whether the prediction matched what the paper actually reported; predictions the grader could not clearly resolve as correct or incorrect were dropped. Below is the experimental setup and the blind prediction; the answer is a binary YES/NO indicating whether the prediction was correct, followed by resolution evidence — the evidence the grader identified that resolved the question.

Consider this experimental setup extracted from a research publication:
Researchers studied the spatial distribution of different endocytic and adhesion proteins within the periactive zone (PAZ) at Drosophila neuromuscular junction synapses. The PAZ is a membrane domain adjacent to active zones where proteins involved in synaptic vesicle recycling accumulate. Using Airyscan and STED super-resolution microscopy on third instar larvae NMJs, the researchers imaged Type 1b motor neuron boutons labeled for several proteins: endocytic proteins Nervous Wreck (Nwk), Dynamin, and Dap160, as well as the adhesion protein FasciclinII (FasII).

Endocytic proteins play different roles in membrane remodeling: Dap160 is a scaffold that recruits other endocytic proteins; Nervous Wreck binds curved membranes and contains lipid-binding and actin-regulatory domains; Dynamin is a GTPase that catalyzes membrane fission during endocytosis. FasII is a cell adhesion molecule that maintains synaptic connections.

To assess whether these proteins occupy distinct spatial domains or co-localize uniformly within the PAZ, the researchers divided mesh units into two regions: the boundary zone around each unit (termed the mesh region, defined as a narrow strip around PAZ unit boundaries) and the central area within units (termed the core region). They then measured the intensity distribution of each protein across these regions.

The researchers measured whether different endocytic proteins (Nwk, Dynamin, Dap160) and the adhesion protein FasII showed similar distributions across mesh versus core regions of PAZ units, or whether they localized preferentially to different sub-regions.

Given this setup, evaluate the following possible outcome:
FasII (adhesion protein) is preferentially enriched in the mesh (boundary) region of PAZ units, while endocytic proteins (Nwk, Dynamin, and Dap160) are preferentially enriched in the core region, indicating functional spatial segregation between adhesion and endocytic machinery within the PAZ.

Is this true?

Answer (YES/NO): NO